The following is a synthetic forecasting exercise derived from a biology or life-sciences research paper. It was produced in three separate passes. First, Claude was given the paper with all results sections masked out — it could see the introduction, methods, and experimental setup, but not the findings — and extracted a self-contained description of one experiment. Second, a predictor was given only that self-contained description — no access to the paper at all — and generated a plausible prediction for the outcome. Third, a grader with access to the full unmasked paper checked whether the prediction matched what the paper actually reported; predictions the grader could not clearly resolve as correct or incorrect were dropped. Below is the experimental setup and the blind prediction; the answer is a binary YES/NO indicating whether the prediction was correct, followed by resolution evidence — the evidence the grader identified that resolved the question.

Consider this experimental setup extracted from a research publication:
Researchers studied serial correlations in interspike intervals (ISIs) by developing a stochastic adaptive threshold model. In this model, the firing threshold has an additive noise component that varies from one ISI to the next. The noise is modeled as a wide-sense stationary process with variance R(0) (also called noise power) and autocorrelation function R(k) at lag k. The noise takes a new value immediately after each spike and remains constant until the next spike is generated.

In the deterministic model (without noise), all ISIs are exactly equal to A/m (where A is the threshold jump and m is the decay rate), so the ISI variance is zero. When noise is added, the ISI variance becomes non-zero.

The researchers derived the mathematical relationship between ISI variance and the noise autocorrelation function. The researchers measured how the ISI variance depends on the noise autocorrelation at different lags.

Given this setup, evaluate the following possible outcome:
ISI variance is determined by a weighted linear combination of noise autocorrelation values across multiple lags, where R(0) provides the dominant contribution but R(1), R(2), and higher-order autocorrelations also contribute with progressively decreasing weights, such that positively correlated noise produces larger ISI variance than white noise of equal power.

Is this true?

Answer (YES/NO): NO